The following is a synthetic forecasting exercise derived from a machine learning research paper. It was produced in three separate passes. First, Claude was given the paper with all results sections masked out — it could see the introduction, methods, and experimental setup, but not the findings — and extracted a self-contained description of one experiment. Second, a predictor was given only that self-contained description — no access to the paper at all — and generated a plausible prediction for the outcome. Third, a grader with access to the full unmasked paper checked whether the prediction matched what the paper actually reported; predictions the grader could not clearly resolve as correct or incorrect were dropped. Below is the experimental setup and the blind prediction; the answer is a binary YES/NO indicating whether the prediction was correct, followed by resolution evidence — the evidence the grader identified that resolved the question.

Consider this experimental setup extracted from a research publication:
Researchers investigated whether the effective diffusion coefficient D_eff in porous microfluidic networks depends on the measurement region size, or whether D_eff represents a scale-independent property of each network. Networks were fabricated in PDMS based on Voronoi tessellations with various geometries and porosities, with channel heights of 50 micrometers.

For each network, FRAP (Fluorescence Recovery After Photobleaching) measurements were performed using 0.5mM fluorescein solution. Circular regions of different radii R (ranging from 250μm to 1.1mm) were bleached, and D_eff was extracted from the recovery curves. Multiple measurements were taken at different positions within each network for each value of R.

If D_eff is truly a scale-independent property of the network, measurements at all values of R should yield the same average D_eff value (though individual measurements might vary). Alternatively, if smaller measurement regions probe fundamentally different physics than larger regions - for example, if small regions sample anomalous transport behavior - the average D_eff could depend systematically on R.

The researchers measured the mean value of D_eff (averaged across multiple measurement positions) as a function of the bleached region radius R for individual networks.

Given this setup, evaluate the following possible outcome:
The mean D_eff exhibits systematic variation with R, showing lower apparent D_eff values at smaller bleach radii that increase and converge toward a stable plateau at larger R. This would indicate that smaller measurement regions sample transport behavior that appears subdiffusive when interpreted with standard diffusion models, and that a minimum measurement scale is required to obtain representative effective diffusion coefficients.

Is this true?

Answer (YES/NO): NO